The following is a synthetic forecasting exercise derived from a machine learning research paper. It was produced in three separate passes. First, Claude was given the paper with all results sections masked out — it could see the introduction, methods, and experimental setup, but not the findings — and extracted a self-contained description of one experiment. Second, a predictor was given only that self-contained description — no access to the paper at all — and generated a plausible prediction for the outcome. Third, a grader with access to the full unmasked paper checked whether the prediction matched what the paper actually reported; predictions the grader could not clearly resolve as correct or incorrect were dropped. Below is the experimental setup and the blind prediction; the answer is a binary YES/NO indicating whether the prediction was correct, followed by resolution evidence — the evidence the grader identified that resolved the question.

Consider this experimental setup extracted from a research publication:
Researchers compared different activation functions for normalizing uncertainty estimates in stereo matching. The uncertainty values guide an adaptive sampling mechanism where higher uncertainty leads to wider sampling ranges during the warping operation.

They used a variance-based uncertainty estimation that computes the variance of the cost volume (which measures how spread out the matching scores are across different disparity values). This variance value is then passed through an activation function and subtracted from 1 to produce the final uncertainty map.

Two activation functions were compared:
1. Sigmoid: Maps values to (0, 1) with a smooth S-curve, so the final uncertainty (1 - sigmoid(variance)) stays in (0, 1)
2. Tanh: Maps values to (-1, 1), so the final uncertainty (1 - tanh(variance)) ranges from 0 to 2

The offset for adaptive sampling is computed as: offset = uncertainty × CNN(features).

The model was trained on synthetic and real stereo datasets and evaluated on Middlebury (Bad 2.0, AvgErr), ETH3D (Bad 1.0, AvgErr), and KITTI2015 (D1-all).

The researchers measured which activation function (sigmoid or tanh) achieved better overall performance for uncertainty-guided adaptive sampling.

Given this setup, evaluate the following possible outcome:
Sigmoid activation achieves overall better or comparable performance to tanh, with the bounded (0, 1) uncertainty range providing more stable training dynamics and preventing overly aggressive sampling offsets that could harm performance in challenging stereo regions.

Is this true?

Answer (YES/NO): YES